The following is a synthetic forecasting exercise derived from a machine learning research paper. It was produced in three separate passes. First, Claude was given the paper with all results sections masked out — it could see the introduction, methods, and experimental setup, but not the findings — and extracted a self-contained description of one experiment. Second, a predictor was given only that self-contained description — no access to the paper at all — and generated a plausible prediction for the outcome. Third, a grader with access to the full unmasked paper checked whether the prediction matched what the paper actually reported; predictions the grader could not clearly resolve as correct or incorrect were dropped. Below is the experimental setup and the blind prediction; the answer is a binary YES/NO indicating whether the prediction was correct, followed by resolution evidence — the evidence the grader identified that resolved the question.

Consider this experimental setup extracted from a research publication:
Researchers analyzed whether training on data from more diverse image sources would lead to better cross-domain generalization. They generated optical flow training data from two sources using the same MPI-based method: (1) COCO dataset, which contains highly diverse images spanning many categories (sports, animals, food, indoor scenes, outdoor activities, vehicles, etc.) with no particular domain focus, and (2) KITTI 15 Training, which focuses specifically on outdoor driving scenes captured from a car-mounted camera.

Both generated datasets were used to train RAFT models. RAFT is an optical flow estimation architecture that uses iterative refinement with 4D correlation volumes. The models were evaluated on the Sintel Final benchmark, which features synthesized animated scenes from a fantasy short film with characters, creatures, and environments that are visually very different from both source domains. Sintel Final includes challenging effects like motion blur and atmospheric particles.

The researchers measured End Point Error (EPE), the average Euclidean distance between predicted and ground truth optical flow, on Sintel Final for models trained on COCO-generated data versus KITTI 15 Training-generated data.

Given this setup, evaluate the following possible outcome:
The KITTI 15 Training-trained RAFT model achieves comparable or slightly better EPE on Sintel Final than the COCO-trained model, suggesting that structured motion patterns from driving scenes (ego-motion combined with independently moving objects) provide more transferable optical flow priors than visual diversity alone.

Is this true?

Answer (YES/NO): NO